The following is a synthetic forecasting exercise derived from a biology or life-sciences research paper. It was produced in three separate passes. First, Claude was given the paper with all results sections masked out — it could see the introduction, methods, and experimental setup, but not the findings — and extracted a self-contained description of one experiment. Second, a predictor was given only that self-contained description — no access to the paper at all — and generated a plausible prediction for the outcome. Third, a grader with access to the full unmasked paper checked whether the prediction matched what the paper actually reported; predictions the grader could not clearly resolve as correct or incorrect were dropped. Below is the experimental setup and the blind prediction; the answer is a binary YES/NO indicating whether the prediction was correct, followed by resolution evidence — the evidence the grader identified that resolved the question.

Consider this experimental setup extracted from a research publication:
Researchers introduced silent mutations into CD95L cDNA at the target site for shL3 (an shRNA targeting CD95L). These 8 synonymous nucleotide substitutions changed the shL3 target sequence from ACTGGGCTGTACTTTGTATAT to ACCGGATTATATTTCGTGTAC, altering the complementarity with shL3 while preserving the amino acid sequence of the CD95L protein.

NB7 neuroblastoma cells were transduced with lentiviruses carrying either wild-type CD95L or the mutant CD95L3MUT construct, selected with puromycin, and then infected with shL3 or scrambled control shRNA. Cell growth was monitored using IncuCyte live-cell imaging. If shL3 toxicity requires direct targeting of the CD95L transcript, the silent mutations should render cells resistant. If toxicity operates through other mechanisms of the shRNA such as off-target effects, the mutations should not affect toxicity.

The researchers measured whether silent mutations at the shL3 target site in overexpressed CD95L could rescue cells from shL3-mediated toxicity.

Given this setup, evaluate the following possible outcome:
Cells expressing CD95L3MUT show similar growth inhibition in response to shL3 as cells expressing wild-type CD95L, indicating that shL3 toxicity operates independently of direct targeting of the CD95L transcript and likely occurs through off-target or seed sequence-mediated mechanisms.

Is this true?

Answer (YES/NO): YES